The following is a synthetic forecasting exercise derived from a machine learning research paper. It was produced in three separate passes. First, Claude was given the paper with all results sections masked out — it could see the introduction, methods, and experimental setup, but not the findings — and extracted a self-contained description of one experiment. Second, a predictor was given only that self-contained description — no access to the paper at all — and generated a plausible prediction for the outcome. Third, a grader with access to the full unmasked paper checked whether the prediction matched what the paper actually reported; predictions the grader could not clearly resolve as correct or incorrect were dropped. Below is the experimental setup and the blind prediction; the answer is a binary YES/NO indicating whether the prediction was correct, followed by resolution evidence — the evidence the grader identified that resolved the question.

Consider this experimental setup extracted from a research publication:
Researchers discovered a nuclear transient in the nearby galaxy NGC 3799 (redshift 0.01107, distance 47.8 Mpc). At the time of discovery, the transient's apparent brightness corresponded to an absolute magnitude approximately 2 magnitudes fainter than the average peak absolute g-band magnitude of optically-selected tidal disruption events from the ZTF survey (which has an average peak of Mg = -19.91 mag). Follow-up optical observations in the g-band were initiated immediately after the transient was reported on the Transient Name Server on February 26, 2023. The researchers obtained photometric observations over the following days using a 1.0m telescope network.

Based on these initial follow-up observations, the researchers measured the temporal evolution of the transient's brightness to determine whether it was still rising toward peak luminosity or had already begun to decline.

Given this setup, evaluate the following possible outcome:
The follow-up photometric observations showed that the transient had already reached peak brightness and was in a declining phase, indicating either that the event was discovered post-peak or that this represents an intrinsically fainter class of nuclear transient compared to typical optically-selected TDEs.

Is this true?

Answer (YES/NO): YES